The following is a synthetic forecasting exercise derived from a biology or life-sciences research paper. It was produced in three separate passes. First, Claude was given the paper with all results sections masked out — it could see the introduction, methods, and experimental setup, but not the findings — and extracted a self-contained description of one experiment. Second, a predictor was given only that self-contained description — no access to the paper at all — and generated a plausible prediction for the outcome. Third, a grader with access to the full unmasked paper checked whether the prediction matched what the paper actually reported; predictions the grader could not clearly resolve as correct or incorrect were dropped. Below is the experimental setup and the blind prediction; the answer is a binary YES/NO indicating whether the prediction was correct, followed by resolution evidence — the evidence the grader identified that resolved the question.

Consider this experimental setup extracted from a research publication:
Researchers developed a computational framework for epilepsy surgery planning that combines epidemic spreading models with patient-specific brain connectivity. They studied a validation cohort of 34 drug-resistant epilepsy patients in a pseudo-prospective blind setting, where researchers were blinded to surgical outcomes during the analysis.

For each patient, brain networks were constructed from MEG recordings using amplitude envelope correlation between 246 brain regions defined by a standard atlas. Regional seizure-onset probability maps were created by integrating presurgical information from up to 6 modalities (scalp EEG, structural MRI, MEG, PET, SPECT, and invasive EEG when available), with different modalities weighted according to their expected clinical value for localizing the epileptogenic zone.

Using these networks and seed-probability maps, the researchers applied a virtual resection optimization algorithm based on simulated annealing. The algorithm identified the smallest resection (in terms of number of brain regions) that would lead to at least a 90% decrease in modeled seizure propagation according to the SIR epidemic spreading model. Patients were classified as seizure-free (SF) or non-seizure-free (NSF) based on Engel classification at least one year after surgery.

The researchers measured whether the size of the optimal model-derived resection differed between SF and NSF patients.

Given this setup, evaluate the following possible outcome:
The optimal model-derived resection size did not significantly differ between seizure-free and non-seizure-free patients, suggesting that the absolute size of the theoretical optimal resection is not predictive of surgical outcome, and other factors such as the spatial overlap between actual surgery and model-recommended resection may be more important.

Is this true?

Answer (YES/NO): NO